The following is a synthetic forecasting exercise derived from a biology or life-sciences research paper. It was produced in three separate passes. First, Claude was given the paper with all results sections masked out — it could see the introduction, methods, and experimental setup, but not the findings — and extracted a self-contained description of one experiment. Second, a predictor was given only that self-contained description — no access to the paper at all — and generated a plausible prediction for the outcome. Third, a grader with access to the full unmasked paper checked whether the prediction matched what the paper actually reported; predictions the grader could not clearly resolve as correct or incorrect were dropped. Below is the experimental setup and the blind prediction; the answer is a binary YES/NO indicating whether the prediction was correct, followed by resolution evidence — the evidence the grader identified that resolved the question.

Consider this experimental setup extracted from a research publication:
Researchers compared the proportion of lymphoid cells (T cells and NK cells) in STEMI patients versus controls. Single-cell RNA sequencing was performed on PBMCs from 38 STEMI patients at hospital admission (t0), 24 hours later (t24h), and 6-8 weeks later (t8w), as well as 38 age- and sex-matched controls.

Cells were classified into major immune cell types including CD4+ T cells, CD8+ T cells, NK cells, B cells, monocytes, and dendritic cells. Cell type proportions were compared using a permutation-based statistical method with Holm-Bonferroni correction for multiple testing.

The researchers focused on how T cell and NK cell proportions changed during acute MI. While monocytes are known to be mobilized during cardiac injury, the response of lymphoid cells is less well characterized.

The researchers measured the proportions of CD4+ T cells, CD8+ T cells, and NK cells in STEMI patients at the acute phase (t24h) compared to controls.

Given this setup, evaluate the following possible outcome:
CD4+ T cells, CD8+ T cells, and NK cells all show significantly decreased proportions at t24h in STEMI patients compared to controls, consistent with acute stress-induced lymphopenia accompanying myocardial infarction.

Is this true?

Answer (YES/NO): NO